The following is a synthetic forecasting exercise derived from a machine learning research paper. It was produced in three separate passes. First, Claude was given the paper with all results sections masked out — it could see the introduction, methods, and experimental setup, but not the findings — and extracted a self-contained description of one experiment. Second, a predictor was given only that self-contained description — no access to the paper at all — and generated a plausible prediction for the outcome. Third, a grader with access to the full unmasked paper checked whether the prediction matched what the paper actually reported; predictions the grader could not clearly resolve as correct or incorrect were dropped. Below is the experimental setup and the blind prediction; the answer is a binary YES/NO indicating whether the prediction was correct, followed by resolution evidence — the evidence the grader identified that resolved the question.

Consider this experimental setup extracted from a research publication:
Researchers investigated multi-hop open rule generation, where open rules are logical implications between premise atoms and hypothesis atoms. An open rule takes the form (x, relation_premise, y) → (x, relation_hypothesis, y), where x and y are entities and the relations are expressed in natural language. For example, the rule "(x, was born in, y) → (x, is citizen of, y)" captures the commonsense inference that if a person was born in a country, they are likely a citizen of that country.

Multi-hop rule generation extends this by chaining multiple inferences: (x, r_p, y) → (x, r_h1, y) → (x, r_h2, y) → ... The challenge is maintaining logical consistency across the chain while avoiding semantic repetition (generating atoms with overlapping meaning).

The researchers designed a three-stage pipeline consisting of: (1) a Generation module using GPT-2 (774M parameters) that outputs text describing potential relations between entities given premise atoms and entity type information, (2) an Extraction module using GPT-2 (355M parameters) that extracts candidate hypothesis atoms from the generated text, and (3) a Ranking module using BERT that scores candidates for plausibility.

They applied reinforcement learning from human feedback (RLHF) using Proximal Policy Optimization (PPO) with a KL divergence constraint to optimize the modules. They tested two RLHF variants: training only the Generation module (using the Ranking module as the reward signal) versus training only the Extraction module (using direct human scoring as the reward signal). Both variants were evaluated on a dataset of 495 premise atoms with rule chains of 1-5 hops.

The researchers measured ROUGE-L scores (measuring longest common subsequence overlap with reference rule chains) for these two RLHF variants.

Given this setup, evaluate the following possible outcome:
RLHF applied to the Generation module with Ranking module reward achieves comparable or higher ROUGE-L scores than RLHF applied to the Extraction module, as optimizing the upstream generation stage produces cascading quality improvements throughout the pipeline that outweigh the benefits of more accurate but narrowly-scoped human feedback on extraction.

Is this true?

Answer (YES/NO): YES